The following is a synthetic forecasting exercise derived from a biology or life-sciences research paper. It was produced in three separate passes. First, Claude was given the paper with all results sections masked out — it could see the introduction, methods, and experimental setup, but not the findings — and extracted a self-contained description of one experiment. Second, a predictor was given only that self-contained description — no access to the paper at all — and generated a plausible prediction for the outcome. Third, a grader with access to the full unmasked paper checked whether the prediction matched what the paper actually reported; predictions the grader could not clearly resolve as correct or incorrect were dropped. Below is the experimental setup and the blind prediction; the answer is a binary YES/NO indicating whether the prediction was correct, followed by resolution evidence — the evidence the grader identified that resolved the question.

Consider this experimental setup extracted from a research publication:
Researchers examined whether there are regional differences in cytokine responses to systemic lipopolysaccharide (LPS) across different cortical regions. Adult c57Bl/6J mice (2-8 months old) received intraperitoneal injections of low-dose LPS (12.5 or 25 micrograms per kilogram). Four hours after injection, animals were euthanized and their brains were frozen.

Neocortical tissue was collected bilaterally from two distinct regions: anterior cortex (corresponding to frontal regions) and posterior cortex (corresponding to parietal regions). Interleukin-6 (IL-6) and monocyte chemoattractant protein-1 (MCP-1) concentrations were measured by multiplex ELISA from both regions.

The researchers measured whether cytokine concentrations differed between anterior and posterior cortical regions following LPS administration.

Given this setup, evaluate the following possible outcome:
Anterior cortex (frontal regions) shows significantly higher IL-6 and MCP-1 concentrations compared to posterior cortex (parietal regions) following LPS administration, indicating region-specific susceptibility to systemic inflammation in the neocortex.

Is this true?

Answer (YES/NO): NO